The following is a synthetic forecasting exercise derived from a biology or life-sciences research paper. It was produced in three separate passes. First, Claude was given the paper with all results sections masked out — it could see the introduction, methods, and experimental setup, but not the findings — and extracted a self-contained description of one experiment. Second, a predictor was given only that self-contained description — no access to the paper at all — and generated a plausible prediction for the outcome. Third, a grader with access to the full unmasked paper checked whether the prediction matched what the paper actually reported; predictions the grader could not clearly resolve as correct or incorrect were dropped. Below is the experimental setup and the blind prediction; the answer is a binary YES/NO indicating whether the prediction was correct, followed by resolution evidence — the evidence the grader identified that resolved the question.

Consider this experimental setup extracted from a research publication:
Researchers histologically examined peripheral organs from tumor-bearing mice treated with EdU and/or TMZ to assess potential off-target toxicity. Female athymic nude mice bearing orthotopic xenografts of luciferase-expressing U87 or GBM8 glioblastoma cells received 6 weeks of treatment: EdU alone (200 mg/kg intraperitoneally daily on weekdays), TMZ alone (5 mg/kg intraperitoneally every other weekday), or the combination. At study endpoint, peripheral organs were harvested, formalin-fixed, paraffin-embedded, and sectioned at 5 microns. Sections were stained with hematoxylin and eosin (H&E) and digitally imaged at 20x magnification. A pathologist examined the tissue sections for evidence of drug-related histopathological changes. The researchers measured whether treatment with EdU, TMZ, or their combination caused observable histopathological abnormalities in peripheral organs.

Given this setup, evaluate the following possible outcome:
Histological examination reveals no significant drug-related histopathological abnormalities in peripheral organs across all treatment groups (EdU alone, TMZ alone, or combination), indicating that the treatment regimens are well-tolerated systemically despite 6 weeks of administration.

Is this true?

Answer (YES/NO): NO